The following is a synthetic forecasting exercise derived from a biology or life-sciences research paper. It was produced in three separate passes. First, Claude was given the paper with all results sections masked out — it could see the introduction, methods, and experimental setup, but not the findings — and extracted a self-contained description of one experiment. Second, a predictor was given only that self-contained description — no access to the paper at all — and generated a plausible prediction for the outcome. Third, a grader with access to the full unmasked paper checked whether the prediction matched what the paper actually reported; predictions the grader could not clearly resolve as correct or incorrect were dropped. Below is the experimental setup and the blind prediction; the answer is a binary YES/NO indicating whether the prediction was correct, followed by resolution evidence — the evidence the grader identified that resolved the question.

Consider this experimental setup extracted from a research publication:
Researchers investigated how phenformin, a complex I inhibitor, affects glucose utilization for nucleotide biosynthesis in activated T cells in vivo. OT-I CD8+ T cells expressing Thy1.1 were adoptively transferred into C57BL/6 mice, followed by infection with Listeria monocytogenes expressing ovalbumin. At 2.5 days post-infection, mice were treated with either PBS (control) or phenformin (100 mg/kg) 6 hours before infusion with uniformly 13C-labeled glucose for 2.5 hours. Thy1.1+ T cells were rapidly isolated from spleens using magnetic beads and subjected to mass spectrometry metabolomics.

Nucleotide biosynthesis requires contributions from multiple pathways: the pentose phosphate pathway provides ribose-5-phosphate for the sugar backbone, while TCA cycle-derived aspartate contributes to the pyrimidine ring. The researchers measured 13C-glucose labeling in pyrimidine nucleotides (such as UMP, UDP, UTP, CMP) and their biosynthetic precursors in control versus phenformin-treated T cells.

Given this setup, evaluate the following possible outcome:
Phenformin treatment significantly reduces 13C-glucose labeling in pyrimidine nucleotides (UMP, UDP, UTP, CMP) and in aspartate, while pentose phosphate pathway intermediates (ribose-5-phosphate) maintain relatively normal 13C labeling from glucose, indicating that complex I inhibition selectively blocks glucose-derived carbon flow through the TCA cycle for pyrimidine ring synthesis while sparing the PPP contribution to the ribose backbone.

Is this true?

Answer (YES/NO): NO